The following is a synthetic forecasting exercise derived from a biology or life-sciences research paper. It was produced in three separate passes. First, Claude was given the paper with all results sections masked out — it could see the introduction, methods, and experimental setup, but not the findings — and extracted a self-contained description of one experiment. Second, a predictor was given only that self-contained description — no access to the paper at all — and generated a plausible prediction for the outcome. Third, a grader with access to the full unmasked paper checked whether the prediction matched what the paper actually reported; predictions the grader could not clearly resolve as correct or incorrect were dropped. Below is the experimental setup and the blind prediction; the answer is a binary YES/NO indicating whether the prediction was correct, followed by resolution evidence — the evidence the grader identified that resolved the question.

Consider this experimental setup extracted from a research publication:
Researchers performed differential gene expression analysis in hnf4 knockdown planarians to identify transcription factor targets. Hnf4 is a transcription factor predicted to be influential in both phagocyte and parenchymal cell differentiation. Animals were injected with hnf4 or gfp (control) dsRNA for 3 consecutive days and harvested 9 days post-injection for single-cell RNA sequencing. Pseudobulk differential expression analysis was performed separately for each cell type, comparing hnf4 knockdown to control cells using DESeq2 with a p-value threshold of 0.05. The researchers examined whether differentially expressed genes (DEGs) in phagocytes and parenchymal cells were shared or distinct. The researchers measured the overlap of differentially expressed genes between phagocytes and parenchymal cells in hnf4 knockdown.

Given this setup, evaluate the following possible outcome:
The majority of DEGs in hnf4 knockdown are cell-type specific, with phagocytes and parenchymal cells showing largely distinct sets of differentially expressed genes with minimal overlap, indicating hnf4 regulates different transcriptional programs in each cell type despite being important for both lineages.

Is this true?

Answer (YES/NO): YES